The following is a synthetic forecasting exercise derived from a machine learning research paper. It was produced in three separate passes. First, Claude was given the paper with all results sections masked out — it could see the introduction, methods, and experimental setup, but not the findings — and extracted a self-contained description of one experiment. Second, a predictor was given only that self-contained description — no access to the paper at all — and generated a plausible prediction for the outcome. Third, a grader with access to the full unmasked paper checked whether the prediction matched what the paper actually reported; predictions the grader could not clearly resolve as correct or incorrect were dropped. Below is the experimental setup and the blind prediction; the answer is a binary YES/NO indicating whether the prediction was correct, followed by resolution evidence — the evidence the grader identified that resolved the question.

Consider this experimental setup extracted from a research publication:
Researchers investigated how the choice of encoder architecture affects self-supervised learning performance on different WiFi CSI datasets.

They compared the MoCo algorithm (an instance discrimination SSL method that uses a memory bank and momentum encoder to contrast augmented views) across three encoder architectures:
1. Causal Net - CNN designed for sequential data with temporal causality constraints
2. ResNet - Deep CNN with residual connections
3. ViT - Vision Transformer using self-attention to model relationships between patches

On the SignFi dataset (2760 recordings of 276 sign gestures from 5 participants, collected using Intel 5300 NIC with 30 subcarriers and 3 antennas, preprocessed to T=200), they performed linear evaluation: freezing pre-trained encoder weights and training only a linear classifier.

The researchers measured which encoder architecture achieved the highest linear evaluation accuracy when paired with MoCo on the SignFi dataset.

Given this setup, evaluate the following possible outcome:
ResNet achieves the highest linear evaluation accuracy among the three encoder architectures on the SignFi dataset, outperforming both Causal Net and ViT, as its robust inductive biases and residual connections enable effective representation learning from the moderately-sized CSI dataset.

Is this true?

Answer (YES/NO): NO